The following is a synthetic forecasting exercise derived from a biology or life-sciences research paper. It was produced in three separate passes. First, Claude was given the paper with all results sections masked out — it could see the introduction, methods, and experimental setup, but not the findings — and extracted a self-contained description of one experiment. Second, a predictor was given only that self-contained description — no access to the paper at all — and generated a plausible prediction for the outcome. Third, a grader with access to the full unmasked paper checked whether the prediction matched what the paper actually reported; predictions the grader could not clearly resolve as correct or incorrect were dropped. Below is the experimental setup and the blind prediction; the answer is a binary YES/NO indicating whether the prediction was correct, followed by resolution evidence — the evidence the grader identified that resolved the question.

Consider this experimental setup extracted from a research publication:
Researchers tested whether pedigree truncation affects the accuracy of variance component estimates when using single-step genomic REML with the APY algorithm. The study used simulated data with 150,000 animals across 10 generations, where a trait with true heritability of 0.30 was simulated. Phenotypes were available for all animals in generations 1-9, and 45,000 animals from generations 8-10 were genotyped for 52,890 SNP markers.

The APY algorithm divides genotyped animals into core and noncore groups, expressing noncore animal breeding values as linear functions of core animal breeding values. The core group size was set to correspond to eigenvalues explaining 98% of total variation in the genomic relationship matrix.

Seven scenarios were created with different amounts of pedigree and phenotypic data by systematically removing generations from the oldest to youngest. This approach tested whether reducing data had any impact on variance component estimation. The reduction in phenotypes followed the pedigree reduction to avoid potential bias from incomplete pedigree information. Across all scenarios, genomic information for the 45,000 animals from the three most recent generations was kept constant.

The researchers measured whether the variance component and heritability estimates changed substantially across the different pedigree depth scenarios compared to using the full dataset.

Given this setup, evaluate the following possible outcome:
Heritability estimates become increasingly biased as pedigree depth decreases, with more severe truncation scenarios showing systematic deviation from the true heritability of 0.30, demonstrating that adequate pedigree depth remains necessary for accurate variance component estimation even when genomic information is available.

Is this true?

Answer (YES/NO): NO